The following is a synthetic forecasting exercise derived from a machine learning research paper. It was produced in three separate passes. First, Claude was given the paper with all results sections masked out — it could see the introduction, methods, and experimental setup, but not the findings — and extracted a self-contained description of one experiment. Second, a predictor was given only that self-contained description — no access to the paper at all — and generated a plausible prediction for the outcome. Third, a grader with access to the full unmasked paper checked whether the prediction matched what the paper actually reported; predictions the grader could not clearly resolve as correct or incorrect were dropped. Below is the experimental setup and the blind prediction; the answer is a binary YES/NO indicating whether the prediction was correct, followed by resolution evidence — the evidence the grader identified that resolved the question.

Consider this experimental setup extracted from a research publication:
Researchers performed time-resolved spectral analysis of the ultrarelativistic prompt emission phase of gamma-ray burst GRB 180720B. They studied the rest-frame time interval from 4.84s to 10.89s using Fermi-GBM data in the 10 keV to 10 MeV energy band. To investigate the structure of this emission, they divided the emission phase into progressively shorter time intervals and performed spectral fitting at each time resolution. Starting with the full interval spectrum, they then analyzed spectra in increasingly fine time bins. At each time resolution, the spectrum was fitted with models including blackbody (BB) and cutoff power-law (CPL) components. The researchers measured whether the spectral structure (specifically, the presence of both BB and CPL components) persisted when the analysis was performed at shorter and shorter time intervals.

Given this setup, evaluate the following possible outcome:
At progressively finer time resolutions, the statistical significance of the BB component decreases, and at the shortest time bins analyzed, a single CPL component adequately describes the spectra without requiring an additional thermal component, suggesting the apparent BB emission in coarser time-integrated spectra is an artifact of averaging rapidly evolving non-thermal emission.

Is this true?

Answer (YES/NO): NO